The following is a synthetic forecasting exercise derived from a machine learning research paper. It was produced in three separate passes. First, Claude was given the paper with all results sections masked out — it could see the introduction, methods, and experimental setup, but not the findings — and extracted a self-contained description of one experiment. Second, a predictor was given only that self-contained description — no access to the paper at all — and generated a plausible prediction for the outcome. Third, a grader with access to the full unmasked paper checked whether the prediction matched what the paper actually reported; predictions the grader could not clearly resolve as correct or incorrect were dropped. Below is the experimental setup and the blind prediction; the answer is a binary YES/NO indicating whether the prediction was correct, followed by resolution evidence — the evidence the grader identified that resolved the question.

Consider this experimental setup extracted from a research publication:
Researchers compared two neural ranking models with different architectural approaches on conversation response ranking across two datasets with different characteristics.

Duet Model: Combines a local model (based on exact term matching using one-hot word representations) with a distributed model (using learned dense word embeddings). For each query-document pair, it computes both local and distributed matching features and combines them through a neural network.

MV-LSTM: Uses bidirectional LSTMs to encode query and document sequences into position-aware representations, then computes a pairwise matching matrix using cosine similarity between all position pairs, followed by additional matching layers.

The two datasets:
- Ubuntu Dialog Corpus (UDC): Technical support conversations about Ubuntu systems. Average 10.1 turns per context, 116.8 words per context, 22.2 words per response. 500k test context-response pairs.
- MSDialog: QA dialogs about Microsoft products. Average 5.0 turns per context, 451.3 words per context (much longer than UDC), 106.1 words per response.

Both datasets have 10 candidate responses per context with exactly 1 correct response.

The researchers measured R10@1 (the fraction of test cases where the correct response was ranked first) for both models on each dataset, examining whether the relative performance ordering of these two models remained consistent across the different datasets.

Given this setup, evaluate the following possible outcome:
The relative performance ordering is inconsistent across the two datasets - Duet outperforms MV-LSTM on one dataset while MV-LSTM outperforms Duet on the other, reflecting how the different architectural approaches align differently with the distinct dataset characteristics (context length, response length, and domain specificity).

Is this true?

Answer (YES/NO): YES